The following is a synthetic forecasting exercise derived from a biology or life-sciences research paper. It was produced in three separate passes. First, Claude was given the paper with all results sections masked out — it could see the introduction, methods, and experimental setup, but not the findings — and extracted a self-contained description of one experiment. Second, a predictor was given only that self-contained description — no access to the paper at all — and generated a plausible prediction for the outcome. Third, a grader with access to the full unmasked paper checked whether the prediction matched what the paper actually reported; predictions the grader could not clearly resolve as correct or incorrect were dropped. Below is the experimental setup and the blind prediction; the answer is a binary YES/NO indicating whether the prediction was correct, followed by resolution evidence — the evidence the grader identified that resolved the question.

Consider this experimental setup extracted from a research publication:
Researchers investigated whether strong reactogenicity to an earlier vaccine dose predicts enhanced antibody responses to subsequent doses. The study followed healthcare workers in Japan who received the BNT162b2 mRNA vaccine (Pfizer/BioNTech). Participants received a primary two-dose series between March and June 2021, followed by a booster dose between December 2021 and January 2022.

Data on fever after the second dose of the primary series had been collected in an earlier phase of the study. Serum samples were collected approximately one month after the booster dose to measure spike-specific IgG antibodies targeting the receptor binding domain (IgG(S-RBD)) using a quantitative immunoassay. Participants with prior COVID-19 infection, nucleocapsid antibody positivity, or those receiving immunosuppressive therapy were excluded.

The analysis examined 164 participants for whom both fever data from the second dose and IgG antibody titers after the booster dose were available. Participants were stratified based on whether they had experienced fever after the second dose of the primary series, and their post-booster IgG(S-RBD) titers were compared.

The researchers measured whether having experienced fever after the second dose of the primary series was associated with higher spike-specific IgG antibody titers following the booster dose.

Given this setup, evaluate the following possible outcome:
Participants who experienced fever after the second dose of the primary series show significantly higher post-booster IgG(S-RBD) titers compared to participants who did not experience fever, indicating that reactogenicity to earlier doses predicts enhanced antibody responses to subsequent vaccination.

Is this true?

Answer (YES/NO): NO